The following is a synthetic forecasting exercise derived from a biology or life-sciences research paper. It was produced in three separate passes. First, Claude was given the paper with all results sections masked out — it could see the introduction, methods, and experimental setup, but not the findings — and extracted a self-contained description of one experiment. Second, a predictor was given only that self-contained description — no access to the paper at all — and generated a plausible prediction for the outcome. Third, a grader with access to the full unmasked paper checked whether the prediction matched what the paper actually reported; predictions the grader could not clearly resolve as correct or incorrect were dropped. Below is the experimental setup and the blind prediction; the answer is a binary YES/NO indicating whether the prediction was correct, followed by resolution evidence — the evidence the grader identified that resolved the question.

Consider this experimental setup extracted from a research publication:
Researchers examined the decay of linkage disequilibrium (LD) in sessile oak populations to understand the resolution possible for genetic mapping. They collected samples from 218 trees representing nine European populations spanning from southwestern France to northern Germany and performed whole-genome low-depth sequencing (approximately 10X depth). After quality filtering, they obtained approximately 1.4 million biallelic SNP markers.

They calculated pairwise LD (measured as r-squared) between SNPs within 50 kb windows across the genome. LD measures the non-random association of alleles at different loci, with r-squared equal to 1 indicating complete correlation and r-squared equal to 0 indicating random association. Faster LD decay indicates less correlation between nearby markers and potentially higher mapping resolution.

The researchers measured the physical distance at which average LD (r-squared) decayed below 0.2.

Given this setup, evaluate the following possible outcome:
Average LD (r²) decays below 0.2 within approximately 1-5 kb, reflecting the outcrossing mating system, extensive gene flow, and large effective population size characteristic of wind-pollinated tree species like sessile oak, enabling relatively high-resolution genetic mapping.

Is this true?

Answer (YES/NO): YES